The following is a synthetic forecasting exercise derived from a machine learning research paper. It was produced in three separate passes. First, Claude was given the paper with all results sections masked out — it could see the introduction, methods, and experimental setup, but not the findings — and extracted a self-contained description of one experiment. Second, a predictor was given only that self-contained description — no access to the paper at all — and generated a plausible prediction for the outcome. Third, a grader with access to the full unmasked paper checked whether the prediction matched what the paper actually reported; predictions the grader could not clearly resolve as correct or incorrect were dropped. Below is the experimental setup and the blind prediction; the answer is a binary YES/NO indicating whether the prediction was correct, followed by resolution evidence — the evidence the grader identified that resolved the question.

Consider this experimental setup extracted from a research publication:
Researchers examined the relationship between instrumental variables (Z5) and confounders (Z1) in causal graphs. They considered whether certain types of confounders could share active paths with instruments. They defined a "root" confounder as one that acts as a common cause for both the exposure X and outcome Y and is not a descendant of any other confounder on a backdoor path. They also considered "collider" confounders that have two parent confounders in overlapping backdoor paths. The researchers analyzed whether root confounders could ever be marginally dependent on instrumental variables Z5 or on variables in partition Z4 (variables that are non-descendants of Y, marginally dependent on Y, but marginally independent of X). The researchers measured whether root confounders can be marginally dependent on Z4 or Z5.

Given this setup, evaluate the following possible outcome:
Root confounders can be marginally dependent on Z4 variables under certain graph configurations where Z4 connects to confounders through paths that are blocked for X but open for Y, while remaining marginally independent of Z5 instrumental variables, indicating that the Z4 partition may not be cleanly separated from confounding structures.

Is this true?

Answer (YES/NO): NO